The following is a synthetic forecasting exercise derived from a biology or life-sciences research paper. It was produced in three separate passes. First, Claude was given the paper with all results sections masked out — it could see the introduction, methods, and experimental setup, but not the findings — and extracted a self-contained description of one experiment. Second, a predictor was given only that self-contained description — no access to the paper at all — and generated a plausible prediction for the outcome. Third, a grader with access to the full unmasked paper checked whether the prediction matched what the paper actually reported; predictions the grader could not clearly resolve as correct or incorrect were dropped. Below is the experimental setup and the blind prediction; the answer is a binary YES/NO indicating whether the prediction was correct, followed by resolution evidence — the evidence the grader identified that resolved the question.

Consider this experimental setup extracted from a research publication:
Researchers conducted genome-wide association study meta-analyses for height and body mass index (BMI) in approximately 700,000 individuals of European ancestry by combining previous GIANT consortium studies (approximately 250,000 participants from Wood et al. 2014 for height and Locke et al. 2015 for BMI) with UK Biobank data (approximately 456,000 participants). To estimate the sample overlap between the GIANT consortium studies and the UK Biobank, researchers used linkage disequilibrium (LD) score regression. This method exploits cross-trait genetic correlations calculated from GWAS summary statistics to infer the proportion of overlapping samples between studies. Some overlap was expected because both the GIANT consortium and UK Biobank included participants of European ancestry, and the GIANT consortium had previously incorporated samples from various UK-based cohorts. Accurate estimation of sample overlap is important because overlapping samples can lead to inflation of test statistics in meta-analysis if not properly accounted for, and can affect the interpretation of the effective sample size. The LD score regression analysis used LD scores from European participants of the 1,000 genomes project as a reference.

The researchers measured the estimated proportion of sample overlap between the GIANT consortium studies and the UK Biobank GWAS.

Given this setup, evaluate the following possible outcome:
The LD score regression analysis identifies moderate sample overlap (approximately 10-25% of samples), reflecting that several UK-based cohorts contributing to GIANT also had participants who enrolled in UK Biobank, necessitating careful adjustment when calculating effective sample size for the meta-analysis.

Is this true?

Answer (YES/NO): NO